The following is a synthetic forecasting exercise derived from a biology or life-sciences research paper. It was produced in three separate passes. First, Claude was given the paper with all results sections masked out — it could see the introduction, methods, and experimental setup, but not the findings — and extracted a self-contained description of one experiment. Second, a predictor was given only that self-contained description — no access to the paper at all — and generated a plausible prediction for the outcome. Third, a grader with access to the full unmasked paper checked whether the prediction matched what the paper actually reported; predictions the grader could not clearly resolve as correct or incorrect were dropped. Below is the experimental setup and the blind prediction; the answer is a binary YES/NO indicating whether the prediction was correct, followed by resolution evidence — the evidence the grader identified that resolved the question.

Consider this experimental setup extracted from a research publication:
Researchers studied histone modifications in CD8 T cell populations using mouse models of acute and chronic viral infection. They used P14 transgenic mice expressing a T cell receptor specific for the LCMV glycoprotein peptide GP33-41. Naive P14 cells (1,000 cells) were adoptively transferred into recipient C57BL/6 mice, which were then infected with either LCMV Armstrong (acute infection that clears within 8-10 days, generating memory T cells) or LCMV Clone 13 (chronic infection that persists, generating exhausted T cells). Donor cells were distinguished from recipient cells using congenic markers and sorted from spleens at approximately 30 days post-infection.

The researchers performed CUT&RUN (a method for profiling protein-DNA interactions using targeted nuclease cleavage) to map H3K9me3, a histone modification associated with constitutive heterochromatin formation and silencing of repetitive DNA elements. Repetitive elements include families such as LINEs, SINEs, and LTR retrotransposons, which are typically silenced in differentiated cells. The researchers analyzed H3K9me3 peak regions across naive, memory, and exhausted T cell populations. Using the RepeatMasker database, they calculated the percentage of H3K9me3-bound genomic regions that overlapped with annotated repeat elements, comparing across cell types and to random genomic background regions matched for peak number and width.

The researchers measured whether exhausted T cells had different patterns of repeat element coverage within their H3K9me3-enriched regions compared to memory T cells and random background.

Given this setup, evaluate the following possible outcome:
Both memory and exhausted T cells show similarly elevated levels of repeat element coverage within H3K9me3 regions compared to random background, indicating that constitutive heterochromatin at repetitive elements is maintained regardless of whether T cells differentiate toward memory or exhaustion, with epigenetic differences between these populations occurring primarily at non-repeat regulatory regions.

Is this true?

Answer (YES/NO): NO